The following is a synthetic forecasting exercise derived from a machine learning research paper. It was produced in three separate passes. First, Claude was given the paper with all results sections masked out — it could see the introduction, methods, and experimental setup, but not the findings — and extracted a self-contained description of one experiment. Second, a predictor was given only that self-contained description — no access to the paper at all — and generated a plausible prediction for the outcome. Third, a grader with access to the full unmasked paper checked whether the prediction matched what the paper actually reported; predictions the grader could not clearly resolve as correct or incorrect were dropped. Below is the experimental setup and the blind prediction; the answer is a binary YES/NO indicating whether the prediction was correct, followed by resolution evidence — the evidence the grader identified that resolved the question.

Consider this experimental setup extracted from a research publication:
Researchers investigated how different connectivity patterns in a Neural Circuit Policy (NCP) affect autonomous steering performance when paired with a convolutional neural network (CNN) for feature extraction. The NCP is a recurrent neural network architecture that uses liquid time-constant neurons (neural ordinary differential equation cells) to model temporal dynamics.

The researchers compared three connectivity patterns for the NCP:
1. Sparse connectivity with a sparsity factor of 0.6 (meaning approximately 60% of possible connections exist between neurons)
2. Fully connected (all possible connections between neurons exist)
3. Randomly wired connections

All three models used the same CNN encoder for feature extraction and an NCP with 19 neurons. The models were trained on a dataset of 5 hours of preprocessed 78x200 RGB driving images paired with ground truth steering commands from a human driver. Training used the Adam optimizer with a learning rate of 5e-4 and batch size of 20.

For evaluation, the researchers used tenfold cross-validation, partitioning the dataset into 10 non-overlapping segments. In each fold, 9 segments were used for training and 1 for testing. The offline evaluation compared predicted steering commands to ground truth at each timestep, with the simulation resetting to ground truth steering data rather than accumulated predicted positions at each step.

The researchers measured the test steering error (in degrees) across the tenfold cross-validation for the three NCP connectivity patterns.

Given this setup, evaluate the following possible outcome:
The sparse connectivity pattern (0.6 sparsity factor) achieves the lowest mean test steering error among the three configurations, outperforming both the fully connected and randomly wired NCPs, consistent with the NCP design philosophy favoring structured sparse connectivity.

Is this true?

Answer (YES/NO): YES